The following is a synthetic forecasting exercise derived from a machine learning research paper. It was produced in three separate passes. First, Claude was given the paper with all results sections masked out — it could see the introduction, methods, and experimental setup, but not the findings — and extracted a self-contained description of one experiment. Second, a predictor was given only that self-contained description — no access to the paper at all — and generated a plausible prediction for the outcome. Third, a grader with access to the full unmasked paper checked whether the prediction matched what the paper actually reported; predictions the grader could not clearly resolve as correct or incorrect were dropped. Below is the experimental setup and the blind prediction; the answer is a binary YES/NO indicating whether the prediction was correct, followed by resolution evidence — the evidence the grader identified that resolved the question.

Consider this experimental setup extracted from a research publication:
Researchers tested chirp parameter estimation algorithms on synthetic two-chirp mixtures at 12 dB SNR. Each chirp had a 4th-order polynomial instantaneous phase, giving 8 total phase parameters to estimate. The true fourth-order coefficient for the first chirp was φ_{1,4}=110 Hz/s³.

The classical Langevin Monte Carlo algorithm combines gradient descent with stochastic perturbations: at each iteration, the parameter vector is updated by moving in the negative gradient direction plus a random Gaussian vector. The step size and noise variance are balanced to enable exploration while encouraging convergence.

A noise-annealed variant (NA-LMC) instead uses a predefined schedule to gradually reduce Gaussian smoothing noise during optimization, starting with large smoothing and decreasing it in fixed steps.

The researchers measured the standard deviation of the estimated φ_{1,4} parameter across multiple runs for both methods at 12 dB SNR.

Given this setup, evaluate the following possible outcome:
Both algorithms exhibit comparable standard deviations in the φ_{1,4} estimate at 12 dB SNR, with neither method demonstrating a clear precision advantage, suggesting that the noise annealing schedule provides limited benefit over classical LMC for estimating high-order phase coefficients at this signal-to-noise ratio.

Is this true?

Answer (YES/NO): NO